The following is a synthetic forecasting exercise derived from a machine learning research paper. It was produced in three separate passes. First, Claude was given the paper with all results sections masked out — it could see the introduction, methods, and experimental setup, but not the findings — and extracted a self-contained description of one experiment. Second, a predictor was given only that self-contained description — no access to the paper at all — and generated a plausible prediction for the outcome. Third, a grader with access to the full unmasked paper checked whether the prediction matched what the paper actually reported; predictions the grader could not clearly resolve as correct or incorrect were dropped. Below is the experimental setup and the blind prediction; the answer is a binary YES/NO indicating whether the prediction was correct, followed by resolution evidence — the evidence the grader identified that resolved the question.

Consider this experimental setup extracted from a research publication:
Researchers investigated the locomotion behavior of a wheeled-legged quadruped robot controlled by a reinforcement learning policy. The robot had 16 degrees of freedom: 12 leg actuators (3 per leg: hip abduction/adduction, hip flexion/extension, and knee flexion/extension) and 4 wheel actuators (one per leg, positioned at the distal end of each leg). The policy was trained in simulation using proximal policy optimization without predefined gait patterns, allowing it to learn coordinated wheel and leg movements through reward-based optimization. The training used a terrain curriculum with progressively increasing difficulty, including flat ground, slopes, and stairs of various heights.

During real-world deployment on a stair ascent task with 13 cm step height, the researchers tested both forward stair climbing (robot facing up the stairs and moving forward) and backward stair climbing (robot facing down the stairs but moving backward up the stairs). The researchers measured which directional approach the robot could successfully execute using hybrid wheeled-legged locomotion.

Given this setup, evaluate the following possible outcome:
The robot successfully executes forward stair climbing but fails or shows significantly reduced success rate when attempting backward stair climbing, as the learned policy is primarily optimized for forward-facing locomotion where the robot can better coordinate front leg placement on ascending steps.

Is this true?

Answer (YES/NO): NO